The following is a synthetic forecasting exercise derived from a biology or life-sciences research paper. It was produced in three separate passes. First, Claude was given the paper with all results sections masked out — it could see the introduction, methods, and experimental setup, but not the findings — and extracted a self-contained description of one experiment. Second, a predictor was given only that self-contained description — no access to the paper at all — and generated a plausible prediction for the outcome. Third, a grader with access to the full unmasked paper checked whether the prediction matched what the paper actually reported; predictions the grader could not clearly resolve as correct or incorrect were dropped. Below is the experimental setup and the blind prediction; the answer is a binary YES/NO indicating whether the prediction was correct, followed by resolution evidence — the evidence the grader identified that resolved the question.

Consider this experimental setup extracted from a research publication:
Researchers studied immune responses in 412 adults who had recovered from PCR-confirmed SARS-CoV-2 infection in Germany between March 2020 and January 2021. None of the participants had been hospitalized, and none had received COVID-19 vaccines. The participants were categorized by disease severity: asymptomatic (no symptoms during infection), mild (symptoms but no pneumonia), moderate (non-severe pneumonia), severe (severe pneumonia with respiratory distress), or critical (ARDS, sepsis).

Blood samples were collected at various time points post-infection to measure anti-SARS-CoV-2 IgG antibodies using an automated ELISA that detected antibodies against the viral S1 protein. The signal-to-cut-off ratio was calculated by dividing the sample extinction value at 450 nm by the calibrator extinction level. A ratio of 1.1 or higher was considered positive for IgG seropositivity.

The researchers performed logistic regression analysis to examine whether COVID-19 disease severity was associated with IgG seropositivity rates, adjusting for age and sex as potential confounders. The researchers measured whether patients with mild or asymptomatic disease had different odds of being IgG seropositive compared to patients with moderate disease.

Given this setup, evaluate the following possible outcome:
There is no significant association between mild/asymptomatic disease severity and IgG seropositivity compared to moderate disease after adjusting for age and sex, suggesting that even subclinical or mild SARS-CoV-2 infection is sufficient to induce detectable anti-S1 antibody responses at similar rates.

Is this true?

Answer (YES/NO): NO